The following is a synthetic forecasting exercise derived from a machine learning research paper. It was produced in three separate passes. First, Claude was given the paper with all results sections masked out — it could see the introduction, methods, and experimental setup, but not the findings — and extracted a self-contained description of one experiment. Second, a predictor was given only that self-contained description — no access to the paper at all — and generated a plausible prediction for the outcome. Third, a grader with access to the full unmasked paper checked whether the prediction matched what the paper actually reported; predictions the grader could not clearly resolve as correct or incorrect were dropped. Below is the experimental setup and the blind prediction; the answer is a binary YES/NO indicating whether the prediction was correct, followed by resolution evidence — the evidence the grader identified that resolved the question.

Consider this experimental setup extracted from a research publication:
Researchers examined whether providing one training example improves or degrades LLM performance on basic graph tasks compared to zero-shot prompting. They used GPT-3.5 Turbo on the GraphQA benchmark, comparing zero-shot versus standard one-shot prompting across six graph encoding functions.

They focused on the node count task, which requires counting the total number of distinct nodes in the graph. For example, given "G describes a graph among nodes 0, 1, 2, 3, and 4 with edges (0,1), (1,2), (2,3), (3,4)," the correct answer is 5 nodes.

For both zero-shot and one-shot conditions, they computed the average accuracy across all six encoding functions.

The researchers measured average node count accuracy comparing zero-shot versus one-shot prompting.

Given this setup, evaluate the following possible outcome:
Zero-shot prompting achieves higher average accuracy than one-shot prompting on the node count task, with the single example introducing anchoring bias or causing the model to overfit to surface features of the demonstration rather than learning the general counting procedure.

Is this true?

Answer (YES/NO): YES